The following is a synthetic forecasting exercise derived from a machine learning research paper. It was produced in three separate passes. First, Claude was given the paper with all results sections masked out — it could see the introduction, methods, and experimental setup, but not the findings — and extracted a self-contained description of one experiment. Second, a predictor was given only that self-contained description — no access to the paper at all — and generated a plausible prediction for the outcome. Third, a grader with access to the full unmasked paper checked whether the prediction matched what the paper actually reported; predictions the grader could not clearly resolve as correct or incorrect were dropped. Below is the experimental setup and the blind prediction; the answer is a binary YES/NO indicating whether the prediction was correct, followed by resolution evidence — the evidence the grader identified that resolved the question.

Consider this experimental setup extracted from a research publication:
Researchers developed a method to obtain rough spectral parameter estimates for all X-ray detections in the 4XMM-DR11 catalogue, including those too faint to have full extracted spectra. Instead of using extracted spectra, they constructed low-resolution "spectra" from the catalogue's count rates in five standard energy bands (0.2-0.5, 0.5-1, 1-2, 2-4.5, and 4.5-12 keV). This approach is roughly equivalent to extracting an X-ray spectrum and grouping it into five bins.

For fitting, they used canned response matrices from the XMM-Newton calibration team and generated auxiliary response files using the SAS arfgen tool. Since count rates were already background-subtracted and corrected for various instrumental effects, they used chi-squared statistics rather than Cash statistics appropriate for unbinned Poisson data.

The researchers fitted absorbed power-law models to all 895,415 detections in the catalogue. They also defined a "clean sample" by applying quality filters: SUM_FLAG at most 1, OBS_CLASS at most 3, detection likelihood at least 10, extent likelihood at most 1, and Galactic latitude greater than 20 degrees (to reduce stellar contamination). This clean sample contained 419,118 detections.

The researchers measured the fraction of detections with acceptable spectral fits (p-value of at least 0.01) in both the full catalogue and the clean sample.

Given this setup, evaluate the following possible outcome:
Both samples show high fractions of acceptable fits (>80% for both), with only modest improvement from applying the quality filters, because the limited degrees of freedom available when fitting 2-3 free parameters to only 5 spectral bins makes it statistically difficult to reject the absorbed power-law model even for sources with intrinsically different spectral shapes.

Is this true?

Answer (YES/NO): YES